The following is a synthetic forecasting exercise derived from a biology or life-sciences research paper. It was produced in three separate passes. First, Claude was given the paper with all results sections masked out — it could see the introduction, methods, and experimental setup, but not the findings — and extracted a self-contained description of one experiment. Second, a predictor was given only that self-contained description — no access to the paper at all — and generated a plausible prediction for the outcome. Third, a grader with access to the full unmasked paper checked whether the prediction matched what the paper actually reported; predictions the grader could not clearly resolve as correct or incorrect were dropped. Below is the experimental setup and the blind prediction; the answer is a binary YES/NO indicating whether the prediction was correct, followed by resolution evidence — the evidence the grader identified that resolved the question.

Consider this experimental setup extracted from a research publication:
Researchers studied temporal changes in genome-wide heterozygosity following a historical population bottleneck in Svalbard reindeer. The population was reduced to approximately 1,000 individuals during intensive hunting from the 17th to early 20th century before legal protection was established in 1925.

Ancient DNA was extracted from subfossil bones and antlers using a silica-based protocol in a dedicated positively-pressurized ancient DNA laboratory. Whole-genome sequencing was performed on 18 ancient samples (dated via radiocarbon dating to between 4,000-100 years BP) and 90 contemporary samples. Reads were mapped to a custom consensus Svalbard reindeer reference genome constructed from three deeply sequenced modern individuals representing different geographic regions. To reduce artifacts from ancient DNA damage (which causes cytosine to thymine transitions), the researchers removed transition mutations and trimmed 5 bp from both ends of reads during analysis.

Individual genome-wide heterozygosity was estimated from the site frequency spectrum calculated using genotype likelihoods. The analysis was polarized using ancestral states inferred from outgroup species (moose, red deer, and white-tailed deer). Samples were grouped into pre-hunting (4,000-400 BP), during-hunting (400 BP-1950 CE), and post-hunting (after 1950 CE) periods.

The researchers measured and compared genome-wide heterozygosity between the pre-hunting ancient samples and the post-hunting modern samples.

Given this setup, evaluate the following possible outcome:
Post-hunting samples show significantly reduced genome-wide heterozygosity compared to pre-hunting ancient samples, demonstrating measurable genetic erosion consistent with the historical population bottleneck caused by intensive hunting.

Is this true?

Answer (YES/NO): YES